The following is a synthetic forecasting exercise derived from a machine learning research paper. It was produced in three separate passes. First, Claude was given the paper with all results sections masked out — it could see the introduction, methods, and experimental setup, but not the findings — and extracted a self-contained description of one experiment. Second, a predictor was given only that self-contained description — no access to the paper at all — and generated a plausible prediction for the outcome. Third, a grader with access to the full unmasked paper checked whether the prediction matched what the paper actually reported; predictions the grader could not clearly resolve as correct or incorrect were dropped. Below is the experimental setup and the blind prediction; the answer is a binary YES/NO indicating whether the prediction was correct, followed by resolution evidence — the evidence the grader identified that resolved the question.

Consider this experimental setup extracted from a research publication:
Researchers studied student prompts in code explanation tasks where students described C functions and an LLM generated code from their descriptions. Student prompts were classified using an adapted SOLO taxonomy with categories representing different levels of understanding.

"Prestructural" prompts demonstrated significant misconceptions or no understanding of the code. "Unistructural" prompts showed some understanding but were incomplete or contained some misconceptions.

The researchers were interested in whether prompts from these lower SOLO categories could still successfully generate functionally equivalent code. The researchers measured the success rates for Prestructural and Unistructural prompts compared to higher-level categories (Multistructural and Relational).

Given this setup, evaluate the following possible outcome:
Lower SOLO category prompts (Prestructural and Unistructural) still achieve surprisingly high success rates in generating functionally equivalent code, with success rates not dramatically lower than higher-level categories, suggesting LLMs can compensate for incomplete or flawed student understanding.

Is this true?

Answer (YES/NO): NO